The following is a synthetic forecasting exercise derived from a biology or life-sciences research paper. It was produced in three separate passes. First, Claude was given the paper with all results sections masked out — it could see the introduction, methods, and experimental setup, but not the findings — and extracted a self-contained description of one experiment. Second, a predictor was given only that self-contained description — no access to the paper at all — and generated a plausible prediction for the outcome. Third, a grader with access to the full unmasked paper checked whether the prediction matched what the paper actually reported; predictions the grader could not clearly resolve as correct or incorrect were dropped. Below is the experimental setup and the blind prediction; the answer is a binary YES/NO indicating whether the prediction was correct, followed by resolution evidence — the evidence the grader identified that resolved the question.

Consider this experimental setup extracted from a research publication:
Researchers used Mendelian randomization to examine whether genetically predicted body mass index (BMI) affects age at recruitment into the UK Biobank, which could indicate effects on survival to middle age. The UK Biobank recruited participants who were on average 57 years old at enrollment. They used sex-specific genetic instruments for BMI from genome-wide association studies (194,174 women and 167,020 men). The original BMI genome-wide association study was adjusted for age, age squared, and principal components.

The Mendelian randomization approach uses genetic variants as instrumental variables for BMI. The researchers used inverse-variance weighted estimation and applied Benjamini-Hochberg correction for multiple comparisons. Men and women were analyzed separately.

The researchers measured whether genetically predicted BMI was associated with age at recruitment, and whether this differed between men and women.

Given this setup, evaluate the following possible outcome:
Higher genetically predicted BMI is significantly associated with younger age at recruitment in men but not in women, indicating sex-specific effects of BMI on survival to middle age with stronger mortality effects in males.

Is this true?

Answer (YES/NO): YES